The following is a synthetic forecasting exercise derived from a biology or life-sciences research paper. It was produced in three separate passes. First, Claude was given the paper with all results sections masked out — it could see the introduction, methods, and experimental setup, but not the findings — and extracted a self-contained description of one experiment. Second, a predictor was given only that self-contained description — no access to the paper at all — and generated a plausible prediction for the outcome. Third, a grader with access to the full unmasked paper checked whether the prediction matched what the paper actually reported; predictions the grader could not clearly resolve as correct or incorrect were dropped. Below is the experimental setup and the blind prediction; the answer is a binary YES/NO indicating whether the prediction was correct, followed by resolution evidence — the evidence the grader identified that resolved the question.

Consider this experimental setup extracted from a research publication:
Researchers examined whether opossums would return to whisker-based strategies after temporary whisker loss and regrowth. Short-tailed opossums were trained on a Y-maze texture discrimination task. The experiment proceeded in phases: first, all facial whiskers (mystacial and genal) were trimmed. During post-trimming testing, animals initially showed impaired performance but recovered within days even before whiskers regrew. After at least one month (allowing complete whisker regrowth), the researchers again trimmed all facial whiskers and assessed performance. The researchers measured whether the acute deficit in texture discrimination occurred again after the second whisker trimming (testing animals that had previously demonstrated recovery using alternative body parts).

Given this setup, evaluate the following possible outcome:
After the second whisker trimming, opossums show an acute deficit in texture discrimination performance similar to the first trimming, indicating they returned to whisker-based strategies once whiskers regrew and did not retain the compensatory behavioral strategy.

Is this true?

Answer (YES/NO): YES